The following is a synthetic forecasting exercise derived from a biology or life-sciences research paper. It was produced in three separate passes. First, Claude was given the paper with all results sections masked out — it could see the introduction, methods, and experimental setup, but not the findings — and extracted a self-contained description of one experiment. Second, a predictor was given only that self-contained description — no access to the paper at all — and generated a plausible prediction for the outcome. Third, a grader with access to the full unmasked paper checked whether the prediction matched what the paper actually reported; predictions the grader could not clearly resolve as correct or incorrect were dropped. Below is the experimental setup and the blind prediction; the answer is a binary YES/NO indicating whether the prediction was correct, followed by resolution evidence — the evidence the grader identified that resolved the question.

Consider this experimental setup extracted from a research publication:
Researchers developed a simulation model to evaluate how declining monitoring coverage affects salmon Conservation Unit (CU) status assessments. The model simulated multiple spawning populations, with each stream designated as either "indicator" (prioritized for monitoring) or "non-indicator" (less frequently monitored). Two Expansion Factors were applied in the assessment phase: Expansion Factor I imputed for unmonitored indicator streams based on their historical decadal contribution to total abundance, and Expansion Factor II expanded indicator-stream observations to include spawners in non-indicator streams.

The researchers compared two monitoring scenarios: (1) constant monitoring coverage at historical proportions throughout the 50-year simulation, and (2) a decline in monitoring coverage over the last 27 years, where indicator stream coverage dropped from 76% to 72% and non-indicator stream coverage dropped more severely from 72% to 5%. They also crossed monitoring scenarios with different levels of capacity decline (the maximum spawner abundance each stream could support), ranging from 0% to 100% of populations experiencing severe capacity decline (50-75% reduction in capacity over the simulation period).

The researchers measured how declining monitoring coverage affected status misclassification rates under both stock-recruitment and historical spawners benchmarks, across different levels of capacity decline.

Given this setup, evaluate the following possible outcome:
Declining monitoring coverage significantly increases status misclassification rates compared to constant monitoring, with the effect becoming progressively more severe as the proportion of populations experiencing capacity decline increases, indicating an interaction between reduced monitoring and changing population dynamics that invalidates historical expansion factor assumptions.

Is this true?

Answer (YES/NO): NO